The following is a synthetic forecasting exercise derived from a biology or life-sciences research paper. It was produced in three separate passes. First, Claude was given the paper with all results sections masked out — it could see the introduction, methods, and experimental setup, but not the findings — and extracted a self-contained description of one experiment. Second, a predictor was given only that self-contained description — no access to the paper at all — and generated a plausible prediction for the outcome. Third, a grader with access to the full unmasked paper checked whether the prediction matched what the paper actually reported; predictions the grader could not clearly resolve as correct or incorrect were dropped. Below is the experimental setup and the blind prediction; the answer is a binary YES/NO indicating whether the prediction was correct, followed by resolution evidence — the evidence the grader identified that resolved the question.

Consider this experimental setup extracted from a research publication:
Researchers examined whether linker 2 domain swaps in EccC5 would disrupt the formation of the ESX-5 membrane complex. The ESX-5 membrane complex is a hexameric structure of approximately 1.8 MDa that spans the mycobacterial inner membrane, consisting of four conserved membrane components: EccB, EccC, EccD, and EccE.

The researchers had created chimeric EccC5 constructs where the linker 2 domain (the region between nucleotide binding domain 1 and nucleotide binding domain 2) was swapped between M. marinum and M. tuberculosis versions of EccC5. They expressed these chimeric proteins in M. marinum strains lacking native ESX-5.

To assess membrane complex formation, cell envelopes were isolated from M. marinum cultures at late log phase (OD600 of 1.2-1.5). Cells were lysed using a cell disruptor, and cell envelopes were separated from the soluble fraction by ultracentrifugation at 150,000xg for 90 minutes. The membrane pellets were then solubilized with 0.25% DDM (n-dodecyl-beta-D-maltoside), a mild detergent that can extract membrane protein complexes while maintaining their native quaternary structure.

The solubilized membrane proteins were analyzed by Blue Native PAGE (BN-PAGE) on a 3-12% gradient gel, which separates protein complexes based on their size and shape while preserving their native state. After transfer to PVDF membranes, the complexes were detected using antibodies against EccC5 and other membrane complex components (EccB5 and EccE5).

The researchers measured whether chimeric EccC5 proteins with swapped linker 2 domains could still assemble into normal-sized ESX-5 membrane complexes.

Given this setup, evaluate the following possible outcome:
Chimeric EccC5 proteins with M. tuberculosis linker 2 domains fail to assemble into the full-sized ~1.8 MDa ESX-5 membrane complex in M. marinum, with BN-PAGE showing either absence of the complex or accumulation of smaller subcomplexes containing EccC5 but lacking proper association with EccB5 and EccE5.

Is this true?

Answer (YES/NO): NO